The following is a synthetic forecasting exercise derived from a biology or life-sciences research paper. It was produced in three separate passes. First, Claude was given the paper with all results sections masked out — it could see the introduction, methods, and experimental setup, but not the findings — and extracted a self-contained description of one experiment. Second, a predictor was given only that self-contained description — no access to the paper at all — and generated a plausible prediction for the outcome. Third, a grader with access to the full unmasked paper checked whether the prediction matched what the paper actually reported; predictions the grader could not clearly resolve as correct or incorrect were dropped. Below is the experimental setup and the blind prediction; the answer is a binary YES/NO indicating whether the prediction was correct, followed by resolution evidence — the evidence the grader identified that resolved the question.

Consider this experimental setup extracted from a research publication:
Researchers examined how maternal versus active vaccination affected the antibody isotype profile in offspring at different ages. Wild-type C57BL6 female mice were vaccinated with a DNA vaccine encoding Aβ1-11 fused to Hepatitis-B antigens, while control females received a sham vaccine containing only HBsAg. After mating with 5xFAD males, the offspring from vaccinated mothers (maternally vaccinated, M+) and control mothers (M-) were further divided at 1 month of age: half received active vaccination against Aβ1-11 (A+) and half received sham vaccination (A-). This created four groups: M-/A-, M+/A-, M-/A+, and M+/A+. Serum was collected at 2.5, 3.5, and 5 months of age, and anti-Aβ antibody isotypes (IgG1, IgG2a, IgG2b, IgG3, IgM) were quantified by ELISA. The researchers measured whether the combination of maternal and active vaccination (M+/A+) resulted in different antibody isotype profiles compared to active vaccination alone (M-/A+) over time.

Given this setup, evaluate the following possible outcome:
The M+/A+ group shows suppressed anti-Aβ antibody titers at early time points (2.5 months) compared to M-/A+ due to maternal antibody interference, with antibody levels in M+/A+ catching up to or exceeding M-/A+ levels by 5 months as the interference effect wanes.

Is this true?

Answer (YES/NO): NO